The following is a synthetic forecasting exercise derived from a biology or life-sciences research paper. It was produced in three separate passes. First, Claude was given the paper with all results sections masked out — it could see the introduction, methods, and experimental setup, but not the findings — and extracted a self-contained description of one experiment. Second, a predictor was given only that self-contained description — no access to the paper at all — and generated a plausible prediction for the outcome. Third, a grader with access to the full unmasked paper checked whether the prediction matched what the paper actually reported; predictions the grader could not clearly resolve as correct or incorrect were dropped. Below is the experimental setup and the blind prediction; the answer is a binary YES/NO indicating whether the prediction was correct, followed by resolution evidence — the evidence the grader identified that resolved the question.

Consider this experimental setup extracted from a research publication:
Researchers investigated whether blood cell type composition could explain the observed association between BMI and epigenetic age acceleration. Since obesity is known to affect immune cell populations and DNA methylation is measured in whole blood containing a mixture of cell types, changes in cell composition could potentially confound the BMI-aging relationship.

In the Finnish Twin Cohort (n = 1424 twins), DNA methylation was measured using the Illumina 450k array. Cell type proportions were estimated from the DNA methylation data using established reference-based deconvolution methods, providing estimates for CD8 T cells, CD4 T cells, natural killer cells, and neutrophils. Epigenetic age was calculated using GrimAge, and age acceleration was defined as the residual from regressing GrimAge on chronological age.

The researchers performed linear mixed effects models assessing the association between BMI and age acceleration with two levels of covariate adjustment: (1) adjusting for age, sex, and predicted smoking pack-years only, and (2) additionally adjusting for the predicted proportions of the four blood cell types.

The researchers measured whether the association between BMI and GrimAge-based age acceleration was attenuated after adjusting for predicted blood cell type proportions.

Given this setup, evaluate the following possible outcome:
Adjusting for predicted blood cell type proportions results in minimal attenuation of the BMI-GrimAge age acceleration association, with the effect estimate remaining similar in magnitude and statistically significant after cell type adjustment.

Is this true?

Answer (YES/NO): YES